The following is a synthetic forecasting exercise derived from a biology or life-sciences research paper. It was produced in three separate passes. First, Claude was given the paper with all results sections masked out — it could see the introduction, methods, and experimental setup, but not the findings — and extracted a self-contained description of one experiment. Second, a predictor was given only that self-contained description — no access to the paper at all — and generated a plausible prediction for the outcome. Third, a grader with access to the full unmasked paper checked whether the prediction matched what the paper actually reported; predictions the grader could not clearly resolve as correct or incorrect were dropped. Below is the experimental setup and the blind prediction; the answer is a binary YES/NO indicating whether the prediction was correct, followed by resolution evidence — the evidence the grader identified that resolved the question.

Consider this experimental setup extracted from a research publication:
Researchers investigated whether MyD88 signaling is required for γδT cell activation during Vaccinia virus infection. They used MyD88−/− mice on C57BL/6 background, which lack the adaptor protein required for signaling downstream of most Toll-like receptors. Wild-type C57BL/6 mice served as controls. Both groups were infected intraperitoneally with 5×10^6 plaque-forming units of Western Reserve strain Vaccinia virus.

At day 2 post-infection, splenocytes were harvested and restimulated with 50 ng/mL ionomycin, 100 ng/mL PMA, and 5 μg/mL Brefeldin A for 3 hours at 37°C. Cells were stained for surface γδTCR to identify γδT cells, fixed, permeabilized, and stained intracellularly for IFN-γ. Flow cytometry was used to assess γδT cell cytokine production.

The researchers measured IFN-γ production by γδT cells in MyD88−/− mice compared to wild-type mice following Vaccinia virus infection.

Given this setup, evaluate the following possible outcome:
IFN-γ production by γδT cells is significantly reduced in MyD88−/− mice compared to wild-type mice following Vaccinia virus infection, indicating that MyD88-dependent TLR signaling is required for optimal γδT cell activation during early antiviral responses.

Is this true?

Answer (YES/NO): YES